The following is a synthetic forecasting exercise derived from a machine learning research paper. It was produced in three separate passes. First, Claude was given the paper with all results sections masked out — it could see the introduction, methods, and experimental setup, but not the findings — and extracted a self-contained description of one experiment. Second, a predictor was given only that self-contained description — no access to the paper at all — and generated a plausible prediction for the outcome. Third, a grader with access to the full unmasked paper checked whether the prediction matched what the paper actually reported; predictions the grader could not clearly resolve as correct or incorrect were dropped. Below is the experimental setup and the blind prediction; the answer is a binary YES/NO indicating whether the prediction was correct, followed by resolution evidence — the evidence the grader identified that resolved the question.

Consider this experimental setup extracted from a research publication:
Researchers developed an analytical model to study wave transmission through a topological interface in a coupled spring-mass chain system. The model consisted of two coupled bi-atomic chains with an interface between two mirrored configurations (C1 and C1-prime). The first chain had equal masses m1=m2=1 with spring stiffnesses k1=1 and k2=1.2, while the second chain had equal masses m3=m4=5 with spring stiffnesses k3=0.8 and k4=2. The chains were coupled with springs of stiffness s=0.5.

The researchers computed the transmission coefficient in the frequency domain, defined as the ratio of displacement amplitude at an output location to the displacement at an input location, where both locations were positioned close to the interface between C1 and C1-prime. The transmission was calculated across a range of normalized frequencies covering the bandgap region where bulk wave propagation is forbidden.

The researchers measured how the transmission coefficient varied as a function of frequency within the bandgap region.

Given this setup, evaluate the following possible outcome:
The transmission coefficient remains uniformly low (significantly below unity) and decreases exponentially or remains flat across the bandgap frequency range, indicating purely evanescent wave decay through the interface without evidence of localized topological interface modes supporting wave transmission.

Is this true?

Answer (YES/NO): NO